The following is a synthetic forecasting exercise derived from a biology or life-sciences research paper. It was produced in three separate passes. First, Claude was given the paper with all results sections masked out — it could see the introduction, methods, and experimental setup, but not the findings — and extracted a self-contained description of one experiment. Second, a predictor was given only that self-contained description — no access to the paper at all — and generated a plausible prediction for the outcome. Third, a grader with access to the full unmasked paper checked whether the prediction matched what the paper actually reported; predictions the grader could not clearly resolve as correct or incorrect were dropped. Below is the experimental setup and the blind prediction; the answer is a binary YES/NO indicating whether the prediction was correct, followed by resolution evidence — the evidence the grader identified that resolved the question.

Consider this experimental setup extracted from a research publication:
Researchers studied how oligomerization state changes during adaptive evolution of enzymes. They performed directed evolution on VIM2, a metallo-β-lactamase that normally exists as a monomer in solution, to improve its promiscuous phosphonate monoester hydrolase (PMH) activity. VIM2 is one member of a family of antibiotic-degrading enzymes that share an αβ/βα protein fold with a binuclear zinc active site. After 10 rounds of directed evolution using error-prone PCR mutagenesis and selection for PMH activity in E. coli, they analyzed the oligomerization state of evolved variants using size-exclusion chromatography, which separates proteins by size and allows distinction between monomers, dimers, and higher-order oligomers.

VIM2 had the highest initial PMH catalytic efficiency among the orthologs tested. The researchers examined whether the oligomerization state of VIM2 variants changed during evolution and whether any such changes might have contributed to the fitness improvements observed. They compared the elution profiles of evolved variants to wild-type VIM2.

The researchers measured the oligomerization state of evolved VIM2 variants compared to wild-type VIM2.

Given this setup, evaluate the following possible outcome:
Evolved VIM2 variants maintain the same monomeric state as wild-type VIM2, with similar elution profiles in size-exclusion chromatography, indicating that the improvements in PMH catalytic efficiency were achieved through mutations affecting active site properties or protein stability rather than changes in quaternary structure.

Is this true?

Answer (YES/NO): NO